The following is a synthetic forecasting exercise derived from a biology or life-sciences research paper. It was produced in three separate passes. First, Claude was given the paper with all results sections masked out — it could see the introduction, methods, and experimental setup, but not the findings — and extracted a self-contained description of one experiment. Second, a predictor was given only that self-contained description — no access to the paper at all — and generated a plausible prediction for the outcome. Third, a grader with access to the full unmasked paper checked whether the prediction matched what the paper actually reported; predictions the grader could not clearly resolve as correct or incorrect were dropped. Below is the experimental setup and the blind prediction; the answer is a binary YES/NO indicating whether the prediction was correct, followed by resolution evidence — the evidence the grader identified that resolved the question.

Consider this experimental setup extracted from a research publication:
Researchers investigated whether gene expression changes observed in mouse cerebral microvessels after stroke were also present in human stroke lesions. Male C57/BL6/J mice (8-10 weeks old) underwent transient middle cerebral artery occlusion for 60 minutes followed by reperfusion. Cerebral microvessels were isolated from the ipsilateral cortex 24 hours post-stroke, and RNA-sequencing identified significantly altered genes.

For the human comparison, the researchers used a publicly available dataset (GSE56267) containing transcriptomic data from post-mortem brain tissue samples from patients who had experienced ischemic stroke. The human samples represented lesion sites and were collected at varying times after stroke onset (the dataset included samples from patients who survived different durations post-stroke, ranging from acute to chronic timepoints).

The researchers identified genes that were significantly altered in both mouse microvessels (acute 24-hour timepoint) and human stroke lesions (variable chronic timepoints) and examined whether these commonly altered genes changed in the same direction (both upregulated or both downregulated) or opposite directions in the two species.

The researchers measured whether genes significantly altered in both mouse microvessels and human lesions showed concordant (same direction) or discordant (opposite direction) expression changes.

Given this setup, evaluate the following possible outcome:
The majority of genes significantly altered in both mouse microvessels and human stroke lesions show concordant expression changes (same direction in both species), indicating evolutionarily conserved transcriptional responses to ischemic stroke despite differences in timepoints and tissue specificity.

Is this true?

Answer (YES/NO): YES